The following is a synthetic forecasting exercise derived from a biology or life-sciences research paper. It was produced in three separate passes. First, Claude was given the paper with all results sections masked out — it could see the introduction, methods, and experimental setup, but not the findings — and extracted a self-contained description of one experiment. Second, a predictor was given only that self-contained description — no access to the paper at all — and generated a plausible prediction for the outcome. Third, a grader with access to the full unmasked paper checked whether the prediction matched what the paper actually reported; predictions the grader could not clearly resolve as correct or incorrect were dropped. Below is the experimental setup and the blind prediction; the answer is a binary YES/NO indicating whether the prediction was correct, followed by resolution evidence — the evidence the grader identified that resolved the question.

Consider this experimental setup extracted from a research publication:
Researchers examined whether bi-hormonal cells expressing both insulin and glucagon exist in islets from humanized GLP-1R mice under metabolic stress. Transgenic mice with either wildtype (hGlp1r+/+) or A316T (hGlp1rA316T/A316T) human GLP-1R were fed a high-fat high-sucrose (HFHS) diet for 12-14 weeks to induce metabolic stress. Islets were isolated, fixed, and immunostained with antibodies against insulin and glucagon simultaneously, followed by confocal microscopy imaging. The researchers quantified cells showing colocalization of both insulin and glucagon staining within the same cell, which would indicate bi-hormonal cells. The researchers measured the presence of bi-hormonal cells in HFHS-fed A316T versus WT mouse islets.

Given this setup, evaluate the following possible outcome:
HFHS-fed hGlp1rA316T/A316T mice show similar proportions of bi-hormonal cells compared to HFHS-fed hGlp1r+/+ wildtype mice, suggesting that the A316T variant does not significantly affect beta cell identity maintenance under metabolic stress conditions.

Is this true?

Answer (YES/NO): NO